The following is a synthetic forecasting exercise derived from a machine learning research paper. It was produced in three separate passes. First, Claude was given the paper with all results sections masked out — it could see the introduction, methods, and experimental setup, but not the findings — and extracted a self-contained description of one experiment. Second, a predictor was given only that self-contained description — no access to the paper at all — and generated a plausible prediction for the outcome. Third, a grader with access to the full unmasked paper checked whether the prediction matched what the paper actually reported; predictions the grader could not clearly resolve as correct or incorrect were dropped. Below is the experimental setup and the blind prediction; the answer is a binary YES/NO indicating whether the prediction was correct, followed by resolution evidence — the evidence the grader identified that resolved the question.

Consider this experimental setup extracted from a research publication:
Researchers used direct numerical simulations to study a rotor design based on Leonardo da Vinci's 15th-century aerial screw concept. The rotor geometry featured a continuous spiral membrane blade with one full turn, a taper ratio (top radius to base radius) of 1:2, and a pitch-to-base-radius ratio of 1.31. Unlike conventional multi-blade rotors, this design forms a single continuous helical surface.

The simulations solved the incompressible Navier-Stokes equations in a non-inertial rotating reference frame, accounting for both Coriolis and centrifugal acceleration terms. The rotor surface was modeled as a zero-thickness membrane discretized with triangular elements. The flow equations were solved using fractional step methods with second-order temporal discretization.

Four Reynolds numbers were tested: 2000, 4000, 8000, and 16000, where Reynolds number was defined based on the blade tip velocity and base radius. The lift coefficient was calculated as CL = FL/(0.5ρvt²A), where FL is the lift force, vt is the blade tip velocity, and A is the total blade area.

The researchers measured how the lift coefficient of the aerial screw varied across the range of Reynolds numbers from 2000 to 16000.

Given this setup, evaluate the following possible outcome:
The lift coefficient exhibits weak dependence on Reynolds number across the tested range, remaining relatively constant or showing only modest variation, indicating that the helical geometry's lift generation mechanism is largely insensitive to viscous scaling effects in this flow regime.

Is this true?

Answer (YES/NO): YES